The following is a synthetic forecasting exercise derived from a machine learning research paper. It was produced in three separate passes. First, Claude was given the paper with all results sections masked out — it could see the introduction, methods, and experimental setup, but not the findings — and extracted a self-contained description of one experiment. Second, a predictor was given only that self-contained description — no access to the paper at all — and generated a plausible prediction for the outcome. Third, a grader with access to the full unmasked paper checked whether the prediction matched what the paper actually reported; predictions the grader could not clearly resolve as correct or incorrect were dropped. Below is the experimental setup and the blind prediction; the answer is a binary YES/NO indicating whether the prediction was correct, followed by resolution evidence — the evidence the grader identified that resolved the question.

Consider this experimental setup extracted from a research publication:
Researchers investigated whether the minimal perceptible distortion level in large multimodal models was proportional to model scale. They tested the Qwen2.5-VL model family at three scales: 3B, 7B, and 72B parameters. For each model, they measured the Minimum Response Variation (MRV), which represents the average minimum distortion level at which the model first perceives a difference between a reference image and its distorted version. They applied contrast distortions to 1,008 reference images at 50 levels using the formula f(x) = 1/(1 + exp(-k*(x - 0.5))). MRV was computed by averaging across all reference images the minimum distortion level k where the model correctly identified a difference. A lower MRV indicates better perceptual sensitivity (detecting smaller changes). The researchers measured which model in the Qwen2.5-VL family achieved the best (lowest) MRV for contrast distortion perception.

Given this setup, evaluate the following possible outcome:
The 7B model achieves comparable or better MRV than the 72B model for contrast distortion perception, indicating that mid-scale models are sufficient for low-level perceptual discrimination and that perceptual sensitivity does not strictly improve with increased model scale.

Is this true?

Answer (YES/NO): YES